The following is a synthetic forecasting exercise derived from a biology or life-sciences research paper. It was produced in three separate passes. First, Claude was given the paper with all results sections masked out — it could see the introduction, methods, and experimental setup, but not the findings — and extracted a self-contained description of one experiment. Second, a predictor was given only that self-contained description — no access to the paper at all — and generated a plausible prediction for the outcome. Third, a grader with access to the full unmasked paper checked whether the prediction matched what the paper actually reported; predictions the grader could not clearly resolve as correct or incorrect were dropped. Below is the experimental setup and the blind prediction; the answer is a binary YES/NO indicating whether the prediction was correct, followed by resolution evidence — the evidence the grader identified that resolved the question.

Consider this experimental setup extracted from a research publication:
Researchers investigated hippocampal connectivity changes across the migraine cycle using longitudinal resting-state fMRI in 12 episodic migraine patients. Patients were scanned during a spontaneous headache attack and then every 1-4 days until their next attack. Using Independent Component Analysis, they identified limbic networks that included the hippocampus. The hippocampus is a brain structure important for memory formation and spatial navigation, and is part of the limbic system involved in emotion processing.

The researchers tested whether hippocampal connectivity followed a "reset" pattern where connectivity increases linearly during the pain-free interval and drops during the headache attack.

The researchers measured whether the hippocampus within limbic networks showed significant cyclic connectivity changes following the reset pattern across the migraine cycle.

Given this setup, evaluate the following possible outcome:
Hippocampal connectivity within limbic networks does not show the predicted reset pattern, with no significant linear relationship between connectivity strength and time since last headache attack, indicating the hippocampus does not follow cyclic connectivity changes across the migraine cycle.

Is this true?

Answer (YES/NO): NO